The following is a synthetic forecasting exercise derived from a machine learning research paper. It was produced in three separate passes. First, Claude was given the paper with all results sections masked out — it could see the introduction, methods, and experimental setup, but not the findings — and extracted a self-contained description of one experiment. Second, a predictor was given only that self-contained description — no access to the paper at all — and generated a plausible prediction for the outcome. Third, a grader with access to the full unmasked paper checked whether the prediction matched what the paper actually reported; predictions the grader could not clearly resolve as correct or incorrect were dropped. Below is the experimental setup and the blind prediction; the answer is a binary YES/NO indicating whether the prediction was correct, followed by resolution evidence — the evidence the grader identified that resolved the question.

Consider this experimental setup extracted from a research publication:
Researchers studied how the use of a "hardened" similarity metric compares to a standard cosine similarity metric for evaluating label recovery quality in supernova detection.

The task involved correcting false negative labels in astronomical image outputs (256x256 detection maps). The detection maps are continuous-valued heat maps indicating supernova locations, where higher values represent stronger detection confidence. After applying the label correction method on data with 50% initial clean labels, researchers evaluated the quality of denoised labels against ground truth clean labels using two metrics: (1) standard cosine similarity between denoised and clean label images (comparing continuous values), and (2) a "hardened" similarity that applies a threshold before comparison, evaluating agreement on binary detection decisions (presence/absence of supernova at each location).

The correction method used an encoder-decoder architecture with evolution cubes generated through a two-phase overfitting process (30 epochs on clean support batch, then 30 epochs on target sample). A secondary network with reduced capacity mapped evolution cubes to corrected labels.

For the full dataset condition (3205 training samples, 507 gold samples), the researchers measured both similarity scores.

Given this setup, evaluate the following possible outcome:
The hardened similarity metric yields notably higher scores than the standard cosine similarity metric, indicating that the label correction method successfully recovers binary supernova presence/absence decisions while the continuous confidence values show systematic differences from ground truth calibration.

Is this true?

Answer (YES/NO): YES